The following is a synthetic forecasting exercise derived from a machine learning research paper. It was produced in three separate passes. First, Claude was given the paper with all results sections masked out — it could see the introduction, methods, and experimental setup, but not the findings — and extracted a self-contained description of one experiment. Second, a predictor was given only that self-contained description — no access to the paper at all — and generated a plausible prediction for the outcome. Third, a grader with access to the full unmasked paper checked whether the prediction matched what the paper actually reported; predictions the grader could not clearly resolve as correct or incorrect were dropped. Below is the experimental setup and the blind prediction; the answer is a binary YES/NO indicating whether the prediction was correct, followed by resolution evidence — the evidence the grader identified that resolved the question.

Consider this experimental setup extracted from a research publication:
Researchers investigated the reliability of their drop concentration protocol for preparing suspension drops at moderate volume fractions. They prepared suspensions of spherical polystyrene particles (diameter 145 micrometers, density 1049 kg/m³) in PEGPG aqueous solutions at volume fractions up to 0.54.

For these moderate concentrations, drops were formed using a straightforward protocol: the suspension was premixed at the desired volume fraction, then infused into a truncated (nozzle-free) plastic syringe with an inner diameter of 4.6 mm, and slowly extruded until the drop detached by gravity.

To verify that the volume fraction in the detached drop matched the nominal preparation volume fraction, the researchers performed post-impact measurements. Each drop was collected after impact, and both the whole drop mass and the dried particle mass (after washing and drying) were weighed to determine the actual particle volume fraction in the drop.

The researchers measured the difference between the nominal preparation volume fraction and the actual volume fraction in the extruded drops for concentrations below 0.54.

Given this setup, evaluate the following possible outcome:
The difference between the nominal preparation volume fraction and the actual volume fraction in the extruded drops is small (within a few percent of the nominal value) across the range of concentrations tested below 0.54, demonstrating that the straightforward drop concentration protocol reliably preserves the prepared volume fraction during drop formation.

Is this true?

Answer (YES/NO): YES